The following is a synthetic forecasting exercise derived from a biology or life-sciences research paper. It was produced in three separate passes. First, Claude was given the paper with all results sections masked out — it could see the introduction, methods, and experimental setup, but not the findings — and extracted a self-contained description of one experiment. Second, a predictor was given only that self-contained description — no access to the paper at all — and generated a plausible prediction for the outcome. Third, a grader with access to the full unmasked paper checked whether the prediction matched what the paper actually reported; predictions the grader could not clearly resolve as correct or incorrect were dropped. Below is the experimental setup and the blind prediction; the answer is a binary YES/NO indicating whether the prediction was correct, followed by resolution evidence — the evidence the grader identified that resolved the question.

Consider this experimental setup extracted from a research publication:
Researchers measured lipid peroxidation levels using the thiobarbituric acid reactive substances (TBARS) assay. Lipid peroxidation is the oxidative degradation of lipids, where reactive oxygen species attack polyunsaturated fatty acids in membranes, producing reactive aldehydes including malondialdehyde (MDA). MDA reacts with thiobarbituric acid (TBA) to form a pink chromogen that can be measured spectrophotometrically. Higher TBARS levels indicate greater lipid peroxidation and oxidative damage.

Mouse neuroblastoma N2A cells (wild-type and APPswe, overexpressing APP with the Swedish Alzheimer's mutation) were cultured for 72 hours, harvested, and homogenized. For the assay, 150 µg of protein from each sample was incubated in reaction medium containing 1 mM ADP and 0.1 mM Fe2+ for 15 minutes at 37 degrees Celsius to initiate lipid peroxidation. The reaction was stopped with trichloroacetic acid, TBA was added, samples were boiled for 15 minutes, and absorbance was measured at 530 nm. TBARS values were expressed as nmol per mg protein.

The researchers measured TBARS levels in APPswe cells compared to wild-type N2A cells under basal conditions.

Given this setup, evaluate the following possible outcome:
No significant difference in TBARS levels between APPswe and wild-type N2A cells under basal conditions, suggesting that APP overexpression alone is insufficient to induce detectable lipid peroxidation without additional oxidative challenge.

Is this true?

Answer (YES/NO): NO